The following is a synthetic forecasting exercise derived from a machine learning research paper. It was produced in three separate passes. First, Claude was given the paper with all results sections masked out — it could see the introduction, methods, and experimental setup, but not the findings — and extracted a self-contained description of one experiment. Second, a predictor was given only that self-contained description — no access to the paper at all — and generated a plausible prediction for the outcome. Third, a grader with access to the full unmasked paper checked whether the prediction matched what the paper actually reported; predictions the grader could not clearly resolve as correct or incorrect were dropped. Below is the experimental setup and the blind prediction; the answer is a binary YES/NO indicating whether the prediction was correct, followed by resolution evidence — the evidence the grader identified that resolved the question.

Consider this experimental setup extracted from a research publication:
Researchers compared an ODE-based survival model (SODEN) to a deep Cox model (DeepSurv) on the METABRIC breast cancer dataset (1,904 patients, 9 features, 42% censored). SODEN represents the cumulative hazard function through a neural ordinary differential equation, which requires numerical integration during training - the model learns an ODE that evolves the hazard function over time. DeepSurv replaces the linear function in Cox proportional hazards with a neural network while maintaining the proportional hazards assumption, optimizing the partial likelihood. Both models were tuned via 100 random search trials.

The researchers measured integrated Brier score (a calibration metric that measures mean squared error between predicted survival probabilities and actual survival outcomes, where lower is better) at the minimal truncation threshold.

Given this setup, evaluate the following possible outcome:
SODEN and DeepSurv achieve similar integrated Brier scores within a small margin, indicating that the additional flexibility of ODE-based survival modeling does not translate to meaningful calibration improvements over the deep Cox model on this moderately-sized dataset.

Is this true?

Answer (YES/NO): NO